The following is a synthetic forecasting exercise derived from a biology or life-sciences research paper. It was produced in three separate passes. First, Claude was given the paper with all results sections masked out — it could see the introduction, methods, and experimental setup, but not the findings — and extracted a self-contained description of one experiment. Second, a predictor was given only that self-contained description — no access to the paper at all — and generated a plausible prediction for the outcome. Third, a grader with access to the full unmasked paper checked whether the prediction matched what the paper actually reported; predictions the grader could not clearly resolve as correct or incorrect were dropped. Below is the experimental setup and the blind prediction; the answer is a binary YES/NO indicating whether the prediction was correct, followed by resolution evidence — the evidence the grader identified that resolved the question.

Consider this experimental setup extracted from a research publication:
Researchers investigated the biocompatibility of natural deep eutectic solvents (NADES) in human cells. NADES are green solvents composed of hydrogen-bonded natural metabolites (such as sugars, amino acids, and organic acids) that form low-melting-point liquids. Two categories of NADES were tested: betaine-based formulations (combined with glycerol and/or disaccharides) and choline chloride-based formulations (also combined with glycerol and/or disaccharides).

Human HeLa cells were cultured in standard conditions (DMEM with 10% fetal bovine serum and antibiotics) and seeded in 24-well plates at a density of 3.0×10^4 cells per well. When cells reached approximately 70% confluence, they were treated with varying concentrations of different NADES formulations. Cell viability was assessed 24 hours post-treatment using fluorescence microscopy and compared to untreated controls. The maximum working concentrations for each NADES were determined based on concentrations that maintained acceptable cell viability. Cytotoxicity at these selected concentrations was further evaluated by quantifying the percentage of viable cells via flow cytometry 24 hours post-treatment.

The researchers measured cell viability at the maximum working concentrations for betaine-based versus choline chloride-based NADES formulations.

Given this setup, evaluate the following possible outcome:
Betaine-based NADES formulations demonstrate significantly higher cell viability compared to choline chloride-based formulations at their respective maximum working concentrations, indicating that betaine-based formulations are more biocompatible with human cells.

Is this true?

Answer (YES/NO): NO